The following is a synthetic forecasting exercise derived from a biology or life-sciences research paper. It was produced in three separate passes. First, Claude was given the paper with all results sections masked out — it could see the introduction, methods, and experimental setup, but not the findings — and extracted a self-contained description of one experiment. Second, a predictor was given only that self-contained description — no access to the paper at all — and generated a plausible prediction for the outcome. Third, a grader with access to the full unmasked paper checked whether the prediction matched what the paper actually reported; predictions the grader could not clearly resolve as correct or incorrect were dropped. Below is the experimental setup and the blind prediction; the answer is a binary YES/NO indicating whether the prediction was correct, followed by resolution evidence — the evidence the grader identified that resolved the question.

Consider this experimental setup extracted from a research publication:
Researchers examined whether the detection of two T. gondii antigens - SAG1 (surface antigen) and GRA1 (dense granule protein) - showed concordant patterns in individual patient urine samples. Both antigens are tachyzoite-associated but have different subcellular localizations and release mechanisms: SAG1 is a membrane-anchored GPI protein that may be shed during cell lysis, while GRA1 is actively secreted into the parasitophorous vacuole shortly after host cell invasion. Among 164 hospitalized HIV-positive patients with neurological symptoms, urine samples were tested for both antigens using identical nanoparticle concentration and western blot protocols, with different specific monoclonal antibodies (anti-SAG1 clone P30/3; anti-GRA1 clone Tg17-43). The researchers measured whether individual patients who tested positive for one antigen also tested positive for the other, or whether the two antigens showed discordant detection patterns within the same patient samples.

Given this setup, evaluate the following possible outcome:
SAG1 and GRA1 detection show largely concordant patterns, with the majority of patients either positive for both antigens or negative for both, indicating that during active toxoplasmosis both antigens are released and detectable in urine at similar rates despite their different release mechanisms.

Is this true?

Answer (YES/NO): NO